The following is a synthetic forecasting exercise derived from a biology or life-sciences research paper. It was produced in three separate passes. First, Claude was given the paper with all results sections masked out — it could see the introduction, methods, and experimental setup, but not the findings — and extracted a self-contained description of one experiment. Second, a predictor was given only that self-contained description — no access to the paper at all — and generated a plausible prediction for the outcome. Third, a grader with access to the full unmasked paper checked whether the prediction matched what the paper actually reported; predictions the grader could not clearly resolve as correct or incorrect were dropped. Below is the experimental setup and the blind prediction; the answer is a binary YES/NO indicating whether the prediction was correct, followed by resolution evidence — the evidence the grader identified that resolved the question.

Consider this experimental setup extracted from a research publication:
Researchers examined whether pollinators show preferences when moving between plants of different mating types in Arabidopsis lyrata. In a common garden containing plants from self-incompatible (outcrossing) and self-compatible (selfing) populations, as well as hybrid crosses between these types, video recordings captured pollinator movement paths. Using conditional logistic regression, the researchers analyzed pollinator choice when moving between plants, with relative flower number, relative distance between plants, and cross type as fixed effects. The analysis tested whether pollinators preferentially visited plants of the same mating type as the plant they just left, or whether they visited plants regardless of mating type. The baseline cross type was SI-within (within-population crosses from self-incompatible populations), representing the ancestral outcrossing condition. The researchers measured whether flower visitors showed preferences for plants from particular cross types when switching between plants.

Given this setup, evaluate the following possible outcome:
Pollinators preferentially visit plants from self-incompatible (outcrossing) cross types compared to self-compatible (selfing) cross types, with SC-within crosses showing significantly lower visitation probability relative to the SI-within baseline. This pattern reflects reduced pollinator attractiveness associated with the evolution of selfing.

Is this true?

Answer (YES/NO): NO